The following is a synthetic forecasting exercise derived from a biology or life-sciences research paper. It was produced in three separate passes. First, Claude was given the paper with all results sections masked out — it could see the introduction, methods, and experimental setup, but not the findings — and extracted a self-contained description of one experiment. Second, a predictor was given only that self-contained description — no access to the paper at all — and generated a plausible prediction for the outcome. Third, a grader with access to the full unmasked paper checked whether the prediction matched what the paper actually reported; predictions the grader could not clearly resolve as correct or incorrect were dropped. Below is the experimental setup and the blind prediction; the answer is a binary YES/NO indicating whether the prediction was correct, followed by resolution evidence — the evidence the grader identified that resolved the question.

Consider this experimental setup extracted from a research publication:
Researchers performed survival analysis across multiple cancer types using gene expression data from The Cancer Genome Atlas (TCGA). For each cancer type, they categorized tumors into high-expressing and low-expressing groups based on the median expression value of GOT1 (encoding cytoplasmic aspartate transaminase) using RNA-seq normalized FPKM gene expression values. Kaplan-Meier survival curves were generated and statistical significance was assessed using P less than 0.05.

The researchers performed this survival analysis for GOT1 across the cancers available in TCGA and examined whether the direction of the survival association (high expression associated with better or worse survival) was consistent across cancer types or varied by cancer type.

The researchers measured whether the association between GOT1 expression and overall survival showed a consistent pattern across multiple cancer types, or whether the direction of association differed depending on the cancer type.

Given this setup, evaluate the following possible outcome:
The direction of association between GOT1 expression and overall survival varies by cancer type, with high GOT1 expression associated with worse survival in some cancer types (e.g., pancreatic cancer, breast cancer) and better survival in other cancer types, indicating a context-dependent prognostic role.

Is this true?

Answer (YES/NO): NO